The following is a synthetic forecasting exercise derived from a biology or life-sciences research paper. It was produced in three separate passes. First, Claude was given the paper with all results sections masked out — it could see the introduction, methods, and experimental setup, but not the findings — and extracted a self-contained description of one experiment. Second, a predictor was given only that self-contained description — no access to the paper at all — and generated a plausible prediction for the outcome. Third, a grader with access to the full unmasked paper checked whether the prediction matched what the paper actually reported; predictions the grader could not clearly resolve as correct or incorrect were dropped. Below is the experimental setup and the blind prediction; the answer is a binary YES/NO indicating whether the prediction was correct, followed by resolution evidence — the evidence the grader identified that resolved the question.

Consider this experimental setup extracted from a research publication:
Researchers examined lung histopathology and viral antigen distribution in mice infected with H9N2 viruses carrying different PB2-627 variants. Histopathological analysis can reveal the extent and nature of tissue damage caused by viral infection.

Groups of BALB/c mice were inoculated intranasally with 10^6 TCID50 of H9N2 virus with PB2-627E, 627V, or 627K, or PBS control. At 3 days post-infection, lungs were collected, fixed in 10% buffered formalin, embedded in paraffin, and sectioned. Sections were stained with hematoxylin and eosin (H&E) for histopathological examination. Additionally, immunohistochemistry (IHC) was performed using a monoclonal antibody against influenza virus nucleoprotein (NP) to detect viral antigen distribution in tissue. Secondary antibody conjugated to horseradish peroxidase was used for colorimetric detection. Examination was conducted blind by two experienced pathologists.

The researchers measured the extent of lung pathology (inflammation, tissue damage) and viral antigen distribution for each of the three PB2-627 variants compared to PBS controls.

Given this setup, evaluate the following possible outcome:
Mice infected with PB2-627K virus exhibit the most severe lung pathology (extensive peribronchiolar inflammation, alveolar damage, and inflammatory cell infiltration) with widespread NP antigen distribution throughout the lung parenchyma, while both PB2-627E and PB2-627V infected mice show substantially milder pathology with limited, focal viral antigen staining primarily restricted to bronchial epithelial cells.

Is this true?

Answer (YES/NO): NO